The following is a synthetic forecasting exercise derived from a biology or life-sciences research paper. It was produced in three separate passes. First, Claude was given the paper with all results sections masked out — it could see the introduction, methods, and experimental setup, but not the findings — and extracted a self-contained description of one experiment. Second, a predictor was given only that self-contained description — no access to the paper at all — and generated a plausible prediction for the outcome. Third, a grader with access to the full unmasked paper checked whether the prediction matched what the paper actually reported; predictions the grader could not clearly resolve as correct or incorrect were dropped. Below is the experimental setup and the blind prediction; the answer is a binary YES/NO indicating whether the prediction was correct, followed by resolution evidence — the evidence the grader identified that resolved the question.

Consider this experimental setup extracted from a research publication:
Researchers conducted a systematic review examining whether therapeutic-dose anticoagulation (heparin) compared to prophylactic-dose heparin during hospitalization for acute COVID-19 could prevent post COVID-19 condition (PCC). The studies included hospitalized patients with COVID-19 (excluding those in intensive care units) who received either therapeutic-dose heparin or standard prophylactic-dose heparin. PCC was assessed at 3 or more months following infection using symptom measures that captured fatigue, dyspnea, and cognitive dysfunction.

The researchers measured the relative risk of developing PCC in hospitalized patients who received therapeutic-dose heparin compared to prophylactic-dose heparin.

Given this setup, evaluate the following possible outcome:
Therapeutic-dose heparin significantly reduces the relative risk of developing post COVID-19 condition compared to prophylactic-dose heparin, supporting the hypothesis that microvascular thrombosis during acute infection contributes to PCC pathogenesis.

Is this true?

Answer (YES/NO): NO